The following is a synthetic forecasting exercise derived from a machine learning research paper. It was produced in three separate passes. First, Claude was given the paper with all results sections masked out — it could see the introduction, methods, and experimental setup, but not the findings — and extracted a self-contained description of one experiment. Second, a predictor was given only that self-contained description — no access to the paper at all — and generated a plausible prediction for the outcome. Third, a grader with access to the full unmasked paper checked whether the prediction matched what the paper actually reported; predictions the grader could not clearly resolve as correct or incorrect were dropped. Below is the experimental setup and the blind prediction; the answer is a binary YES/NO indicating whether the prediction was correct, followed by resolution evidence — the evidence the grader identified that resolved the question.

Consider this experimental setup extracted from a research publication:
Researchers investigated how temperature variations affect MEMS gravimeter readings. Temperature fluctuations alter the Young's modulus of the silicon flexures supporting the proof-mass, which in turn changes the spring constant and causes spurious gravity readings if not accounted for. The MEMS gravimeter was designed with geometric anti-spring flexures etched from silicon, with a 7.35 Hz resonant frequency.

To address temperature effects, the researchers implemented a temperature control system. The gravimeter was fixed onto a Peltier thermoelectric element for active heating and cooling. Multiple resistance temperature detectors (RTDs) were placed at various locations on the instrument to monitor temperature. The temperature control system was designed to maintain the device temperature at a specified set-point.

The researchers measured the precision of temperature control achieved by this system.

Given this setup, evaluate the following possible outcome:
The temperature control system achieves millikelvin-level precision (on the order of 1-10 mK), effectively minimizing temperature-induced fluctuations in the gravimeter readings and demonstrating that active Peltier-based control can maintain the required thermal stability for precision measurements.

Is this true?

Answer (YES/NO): YES